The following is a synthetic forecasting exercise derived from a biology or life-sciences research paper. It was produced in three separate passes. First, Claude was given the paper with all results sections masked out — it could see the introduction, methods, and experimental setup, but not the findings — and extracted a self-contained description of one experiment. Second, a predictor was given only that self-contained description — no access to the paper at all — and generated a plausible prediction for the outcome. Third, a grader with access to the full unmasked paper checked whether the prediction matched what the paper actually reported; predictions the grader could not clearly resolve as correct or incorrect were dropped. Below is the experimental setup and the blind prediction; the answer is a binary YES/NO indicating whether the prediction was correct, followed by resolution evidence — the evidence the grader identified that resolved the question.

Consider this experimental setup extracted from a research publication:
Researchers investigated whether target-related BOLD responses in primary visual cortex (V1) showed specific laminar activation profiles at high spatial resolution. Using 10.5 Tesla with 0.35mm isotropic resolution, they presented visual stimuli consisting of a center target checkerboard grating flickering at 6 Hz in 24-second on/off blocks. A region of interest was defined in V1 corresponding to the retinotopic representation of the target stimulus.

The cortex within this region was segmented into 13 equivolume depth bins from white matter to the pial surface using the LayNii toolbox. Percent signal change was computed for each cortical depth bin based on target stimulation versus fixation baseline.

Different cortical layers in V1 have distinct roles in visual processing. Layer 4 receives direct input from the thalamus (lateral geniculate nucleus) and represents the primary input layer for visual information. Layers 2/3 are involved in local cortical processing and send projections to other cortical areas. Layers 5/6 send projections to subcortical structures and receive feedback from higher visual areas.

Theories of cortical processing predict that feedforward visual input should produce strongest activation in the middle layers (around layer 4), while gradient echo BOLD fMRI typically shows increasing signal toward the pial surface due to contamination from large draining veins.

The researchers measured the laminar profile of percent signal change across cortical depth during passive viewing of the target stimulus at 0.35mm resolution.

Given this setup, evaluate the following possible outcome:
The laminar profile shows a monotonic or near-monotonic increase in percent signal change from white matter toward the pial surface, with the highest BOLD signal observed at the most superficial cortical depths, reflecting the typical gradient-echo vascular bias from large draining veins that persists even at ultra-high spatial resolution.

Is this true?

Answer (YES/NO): NO